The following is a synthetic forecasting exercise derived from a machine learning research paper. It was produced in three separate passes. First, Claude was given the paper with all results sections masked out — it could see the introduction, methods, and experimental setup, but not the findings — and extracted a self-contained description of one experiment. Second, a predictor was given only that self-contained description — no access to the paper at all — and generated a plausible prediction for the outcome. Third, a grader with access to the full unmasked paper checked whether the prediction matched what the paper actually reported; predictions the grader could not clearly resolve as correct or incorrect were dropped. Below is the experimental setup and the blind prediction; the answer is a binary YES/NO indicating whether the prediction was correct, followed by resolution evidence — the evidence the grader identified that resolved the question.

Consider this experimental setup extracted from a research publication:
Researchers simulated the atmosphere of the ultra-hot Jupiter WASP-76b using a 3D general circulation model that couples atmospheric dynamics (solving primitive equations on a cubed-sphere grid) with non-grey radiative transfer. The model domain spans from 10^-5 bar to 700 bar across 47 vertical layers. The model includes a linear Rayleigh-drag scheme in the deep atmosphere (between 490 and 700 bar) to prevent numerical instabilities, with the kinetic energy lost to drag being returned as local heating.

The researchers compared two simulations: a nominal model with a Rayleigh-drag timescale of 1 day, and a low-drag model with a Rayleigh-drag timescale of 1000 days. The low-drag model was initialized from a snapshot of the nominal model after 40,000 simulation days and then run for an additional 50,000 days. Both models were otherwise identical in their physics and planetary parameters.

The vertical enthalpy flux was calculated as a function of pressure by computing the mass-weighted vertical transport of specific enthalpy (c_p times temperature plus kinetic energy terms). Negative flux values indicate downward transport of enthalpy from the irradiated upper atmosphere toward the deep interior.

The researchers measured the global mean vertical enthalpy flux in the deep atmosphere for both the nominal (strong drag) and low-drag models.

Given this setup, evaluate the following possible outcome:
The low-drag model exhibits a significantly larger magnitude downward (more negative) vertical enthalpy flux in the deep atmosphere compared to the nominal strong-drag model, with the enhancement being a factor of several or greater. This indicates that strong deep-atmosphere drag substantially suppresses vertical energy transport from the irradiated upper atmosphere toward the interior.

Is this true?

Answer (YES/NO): YES